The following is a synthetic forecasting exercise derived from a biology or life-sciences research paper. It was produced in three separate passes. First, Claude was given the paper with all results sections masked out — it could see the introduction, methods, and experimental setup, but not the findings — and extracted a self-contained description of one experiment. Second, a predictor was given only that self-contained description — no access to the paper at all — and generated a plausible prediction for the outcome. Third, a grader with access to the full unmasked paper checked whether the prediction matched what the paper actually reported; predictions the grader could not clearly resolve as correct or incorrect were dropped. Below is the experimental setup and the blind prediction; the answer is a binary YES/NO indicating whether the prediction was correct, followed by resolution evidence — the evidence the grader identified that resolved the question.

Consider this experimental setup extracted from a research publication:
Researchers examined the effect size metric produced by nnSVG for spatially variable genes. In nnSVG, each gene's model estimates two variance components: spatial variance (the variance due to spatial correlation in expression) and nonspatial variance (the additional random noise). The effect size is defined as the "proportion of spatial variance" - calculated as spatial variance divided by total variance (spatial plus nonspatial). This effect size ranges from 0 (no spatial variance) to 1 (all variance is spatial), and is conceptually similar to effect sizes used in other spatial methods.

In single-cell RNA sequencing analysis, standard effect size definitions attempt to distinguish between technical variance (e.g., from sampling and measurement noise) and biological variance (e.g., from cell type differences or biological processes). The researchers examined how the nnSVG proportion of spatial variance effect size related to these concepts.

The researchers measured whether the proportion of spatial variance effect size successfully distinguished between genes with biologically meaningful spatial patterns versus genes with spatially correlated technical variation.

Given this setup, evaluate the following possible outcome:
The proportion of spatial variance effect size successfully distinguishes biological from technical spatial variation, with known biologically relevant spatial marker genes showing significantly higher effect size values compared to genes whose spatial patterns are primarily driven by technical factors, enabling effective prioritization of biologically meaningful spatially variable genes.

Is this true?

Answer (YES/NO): NO